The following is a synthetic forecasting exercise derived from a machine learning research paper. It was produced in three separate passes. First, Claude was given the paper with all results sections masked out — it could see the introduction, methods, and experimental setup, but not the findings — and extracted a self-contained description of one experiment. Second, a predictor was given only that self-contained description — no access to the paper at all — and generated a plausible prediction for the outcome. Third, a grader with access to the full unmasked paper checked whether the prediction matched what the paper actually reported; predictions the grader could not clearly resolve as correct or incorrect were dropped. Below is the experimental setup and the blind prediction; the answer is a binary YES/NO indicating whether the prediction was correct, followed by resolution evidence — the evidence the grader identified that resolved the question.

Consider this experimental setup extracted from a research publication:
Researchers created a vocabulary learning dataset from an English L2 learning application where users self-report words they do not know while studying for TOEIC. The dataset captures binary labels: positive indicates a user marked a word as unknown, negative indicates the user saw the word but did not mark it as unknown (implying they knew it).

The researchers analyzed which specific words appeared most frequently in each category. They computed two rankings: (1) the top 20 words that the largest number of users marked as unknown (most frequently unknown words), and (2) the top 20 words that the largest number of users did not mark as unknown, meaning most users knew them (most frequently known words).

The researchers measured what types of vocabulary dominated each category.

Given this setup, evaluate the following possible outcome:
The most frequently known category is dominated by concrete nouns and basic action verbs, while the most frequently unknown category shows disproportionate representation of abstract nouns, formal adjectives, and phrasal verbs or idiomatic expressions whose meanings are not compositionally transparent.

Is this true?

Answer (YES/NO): NO